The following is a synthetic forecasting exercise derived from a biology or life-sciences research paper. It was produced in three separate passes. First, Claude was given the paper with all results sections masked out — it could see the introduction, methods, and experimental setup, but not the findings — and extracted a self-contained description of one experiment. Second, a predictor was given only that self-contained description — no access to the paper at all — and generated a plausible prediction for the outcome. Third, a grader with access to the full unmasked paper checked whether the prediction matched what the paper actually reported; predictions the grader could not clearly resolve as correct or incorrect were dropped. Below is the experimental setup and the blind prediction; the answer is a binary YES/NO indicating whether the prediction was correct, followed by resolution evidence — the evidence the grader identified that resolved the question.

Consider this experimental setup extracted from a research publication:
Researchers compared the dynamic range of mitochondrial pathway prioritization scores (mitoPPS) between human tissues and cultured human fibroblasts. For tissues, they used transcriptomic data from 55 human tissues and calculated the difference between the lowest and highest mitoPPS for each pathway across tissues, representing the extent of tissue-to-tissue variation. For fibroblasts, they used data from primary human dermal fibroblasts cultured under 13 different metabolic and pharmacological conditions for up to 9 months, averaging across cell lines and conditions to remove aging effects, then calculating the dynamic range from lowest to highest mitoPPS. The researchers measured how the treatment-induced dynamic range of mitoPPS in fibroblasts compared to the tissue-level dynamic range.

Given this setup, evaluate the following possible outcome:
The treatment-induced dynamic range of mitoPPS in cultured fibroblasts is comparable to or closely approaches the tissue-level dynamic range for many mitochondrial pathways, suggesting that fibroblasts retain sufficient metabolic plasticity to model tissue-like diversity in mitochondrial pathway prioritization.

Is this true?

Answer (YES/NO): NO